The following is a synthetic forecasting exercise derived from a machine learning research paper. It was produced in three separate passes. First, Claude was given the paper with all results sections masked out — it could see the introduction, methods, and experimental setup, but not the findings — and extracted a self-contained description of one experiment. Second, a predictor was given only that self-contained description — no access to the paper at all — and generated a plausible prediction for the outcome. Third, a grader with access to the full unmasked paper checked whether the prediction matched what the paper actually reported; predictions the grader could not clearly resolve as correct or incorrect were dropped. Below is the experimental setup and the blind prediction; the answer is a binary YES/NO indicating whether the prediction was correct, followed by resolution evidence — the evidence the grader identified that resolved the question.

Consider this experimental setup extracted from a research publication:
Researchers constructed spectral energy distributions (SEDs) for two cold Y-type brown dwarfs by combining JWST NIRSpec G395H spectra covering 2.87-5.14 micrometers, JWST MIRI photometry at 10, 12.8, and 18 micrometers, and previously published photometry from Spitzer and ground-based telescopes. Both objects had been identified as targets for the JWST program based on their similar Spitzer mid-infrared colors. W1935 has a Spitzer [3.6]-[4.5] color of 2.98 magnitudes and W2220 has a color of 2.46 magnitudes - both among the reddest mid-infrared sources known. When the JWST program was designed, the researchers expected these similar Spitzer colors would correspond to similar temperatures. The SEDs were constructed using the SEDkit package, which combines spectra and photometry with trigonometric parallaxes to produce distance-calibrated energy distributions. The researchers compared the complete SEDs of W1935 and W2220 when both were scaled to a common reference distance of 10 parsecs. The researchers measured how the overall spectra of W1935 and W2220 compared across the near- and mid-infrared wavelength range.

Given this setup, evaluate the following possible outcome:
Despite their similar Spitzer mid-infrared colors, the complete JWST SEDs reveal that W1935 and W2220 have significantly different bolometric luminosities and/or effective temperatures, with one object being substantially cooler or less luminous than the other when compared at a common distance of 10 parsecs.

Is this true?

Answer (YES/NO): NO